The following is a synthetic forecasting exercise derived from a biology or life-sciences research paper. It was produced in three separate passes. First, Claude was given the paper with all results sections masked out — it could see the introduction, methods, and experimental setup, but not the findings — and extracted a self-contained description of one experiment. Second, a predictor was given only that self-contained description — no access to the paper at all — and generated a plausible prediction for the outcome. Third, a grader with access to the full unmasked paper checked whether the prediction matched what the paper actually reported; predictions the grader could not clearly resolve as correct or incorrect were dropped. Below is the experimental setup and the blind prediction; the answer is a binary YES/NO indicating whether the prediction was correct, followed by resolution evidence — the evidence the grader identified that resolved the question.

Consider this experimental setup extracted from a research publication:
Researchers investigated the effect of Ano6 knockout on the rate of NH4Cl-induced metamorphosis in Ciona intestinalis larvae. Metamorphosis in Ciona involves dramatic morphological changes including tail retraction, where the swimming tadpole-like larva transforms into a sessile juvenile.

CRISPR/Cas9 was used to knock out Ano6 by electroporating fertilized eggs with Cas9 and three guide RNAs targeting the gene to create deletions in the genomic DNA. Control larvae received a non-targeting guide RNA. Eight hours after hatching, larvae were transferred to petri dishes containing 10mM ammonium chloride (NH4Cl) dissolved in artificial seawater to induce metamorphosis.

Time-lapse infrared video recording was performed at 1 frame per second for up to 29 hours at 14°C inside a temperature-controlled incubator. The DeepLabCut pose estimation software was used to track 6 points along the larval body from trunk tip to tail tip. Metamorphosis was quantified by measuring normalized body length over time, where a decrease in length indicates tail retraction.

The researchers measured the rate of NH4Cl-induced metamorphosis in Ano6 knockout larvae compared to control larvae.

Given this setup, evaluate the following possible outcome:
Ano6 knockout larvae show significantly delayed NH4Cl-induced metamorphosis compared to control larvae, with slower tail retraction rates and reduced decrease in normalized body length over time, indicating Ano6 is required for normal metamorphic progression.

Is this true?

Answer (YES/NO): NO